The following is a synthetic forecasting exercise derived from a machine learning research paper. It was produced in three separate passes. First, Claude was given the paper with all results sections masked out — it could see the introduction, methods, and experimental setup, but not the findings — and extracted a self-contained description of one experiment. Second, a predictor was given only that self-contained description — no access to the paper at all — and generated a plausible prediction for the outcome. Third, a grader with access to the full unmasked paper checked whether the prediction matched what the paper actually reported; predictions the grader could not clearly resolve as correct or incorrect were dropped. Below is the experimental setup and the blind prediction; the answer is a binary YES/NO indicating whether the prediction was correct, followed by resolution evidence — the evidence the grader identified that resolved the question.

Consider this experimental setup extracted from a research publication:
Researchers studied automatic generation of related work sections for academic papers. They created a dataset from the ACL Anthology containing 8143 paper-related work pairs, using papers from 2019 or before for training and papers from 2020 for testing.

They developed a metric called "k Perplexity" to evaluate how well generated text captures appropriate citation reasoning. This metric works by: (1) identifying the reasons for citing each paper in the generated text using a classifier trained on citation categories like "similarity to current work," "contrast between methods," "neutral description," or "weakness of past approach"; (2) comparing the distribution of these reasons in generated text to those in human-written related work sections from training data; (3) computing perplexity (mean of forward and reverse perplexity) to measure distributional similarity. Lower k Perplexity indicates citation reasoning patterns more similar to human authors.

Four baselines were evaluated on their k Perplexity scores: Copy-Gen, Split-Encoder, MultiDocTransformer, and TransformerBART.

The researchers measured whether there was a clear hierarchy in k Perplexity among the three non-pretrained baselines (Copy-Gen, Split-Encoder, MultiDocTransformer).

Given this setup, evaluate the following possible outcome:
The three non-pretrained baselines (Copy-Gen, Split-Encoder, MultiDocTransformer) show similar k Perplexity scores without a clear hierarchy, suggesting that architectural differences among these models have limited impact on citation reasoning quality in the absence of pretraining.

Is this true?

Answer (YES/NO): YES